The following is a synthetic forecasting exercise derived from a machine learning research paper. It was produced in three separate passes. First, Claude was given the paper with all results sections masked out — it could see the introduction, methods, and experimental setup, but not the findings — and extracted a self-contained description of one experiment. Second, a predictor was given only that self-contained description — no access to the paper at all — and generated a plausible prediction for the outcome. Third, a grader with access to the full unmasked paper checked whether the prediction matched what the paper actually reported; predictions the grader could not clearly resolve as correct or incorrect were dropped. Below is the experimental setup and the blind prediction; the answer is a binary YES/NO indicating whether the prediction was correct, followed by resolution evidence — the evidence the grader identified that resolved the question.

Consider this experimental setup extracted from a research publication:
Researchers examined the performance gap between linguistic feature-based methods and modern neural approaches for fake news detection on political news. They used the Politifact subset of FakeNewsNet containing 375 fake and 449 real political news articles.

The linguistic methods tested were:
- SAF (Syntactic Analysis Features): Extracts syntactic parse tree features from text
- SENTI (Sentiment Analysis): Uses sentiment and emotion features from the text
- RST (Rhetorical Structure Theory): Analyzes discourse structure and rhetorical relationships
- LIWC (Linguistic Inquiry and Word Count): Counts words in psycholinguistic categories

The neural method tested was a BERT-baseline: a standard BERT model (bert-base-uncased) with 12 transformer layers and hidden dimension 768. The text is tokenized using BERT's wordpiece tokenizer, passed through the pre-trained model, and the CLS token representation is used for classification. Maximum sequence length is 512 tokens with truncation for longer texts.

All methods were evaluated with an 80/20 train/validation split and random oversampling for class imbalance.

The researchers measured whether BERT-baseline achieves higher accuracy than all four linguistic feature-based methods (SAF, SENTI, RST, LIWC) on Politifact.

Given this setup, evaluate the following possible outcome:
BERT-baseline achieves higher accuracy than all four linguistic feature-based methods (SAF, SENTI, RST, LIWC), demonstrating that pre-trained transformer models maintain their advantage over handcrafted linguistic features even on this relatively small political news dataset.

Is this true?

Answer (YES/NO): NO